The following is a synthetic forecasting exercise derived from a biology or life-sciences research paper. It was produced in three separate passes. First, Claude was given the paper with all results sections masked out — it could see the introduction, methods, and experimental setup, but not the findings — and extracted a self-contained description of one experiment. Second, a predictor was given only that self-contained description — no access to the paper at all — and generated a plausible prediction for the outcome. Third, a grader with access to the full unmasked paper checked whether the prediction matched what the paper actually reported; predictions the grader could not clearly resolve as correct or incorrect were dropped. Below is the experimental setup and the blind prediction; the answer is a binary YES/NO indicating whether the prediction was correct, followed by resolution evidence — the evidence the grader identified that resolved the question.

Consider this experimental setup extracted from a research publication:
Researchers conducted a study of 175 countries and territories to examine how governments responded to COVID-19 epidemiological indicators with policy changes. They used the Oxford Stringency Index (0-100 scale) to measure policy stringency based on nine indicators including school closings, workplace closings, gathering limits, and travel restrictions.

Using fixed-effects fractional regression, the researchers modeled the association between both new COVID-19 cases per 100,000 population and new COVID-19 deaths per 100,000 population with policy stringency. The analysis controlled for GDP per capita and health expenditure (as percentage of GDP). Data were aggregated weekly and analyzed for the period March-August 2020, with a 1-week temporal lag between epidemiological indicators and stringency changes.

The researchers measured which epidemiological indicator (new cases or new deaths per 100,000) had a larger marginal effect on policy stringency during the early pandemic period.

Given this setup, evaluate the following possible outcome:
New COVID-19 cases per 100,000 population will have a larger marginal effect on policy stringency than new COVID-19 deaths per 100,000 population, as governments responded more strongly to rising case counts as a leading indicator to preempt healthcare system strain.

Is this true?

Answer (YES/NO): NO